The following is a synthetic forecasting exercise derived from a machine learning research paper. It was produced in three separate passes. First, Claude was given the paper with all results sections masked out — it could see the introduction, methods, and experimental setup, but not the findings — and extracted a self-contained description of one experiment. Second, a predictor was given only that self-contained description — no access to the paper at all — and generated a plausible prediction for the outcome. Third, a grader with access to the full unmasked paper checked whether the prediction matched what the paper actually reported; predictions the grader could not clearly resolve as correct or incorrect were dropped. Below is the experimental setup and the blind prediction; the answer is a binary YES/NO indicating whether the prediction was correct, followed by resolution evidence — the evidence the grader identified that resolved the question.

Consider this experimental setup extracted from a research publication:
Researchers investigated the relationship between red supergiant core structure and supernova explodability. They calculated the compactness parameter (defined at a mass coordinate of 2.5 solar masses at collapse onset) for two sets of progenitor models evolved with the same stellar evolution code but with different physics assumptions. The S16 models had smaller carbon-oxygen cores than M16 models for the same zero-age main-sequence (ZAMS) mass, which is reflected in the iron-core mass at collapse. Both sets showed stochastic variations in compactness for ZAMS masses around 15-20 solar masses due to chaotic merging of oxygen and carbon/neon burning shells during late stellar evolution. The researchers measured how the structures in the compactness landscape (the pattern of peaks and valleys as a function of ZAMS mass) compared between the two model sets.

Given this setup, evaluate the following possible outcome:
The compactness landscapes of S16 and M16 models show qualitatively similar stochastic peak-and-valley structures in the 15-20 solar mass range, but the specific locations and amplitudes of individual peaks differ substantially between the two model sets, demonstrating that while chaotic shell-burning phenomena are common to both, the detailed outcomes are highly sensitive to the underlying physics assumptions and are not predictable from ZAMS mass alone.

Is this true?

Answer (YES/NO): NO